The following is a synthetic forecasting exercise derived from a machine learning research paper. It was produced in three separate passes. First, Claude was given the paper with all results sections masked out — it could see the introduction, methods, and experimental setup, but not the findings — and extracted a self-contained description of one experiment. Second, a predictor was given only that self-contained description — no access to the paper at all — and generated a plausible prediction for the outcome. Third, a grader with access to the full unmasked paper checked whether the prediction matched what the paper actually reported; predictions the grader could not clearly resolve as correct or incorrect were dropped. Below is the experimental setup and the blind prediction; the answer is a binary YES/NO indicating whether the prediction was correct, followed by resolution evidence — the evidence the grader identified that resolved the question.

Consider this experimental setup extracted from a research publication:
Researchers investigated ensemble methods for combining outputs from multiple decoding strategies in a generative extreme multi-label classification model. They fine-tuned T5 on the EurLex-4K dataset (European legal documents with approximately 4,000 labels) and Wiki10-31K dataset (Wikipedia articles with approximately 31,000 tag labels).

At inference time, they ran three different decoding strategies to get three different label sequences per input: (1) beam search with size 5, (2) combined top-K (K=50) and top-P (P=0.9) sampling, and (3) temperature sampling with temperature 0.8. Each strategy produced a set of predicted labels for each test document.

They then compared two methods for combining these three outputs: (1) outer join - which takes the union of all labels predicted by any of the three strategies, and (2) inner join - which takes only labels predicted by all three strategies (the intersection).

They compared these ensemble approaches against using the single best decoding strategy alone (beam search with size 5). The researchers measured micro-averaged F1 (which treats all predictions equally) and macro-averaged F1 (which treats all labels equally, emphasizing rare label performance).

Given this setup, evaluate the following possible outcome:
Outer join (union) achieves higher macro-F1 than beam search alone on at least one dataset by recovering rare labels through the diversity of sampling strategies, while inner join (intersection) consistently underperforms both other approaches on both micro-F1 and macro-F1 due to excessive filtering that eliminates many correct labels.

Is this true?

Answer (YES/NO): NO